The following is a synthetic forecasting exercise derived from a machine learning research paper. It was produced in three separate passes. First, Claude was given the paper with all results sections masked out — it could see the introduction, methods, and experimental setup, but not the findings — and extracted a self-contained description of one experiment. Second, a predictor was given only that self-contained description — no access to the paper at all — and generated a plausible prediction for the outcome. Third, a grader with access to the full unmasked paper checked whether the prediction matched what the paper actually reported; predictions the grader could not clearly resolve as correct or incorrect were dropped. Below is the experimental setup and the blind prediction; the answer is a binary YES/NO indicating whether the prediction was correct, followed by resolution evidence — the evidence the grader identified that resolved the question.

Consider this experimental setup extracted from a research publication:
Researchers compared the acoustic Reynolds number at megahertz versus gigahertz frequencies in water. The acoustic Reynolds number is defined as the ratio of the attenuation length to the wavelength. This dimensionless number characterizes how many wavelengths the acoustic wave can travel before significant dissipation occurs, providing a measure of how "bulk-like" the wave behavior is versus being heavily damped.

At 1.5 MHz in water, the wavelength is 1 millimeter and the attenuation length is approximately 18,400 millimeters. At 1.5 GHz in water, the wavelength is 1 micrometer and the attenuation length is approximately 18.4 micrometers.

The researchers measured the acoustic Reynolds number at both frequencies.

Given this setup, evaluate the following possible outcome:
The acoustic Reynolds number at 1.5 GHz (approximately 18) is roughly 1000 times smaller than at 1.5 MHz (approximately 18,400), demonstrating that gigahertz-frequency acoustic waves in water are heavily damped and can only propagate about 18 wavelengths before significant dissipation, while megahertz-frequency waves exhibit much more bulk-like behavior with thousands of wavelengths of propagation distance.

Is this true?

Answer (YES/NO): YES